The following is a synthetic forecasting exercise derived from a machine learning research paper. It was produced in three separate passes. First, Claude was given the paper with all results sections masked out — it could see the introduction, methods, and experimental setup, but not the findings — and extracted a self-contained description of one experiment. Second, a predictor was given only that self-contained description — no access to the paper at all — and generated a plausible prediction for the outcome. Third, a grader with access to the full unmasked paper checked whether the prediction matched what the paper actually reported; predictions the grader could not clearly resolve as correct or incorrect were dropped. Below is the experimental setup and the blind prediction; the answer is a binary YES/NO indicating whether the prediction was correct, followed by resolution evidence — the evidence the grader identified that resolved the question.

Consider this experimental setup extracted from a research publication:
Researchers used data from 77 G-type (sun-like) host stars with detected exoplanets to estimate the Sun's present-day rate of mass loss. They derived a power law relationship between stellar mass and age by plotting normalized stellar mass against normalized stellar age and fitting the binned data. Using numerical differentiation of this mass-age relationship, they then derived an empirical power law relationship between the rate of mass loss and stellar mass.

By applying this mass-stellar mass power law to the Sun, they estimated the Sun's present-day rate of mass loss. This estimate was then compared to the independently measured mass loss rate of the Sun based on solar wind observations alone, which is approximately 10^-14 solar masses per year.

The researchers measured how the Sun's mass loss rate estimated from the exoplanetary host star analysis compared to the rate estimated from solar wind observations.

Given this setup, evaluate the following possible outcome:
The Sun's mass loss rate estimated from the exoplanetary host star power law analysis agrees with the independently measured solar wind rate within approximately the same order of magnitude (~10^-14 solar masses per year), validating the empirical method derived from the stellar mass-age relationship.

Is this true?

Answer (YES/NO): NO